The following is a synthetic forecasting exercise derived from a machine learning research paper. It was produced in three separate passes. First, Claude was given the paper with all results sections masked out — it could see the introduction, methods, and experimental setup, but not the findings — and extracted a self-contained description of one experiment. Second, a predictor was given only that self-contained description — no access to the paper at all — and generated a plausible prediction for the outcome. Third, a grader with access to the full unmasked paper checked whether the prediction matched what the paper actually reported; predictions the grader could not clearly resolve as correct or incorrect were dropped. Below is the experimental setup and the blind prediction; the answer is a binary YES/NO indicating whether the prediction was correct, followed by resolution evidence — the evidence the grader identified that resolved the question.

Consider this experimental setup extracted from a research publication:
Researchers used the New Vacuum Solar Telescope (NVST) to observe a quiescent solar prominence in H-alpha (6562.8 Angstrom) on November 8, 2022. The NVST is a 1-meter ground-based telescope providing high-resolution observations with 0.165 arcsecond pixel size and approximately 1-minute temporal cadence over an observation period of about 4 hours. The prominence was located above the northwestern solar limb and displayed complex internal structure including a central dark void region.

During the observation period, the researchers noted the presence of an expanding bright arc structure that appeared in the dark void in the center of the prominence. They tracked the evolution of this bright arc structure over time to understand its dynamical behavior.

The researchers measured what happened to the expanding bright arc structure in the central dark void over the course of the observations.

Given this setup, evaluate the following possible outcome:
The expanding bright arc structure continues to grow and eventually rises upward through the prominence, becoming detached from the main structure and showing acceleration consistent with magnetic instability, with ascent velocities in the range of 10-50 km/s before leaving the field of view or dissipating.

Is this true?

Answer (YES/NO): NO